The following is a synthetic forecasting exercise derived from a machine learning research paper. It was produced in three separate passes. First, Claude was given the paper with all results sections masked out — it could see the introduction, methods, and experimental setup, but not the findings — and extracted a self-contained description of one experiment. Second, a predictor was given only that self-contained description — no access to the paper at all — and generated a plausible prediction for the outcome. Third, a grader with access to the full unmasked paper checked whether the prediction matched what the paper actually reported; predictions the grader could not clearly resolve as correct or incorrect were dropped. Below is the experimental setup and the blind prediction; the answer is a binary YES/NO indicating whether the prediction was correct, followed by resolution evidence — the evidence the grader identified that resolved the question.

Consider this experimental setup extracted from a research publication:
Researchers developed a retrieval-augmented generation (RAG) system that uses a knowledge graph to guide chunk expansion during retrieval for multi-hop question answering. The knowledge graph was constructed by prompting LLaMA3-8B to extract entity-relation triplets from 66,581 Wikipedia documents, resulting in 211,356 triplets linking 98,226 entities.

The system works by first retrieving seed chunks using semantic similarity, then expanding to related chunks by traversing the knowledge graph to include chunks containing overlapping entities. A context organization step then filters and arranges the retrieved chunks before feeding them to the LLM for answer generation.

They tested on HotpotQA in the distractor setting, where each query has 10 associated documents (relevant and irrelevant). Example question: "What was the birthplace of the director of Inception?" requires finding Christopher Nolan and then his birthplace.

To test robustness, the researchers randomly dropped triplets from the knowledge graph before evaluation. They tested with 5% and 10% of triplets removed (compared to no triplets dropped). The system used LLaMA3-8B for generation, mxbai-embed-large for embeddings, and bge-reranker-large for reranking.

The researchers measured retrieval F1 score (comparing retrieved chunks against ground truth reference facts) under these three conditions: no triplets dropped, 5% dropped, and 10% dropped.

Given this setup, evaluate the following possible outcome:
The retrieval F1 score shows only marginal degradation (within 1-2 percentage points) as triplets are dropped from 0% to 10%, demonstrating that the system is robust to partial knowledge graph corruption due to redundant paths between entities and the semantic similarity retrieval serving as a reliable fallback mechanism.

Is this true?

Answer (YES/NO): YES